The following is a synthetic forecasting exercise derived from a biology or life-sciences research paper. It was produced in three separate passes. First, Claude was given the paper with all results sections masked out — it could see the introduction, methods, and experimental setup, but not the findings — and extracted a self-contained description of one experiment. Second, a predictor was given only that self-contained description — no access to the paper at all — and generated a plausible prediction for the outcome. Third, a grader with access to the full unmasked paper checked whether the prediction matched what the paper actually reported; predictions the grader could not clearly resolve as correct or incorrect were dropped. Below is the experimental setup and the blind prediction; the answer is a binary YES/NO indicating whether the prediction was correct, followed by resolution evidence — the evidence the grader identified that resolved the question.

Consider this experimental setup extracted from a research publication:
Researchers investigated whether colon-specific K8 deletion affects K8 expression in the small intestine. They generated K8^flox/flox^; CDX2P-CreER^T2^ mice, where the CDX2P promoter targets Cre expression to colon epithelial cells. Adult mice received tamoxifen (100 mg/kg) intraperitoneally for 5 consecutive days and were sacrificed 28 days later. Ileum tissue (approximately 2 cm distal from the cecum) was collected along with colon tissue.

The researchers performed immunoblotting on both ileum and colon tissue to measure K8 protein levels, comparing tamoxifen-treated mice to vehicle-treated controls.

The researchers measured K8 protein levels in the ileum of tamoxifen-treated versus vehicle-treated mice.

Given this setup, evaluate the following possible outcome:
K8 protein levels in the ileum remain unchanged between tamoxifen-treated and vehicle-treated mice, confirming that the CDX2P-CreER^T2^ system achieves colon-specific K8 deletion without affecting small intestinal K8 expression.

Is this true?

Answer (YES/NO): YES